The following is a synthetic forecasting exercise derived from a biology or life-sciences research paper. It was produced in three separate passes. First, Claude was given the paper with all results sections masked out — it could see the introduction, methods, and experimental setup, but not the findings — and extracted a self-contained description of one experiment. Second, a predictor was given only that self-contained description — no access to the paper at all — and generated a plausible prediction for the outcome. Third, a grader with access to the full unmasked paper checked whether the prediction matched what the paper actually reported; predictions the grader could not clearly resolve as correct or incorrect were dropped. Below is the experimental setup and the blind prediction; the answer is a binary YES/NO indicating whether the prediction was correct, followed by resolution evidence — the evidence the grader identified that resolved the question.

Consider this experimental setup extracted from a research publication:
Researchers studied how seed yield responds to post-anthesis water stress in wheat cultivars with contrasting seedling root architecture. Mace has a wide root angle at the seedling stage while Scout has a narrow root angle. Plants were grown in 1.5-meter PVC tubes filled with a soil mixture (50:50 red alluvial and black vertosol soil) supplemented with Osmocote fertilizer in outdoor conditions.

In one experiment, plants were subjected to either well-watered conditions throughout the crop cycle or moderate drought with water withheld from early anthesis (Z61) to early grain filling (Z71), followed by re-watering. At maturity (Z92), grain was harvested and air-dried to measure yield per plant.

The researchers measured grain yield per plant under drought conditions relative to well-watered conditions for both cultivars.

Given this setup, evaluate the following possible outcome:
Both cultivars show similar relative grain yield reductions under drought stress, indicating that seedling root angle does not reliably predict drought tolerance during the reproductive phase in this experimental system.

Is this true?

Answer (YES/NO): NO